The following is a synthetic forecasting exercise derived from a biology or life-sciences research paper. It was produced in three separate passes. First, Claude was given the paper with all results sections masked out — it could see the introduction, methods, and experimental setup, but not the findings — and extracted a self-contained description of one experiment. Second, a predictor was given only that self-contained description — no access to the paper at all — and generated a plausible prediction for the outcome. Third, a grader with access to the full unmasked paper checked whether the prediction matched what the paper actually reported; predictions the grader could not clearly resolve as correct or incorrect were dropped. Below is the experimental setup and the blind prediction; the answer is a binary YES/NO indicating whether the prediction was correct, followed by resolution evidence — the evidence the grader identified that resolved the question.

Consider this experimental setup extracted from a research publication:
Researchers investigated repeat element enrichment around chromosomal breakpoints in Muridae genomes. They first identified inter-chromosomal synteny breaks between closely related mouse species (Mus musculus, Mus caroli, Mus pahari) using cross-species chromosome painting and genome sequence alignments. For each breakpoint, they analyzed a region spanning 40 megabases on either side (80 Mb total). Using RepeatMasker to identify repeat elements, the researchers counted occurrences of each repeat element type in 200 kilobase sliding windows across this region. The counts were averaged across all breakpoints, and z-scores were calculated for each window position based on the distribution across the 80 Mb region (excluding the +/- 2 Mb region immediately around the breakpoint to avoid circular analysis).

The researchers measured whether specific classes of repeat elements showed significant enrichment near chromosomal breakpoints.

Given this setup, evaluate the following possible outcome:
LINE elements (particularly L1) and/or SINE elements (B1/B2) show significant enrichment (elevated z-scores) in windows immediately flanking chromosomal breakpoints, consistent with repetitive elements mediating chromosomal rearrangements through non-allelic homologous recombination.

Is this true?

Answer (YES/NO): NO